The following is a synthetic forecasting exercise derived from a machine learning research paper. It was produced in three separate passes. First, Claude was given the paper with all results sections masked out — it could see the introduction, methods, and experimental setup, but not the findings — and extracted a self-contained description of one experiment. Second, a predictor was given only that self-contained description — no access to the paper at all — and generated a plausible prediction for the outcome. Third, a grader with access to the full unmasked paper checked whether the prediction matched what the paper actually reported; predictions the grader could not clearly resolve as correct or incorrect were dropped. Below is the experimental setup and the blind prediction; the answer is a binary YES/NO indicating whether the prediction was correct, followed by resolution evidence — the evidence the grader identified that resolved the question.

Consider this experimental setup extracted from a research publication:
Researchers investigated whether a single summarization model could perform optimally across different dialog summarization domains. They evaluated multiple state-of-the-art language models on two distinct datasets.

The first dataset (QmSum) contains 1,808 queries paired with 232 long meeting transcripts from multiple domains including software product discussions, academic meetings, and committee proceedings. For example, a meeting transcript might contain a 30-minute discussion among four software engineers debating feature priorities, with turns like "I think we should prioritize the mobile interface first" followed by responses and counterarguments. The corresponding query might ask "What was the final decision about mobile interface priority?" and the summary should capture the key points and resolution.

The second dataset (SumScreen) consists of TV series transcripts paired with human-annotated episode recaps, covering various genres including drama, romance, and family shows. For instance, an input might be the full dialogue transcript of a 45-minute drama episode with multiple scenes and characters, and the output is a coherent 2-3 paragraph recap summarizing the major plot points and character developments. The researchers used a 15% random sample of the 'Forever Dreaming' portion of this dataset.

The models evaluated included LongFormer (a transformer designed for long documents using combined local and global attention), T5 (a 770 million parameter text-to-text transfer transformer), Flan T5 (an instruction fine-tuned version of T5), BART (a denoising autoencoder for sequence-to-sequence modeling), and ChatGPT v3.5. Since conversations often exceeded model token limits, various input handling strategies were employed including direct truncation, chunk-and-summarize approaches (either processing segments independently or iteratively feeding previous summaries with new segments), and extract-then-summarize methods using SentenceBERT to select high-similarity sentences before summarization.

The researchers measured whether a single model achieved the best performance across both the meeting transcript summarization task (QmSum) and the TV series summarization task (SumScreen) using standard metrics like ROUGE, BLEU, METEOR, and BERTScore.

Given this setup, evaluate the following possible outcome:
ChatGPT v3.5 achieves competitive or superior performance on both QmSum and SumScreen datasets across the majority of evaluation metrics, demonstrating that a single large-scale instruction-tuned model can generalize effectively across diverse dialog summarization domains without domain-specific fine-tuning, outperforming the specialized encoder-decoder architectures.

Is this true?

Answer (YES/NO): NO